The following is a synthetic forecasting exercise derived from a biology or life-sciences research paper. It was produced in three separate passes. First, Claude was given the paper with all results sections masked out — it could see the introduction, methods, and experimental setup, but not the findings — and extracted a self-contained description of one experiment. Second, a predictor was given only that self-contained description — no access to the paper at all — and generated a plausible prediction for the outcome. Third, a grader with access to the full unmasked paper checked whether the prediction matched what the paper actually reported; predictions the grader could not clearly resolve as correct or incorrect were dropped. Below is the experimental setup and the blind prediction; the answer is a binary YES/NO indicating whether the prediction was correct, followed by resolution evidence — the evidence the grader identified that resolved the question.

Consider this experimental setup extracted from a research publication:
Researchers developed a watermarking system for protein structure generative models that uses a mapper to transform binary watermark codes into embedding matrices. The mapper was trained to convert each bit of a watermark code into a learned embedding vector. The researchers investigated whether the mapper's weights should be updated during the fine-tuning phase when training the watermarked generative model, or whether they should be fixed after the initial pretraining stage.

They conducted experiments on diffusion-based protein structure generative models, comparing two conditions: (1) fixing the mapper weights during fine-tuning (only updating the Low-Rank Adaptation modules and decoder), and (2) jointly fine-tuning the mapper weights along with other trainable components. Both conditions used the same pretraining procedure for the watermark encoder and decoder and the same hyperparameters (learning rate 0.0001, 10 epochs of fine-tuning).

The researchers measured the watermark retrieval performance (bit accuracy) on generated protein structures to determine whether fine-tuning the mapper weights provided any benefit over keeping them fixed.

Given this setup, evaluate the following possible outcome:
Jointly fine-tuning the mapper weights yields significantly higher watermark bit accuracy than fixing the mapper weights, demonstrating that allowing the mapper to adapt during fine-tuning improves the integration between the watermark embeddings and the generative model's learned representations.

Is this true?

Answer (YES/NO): NO